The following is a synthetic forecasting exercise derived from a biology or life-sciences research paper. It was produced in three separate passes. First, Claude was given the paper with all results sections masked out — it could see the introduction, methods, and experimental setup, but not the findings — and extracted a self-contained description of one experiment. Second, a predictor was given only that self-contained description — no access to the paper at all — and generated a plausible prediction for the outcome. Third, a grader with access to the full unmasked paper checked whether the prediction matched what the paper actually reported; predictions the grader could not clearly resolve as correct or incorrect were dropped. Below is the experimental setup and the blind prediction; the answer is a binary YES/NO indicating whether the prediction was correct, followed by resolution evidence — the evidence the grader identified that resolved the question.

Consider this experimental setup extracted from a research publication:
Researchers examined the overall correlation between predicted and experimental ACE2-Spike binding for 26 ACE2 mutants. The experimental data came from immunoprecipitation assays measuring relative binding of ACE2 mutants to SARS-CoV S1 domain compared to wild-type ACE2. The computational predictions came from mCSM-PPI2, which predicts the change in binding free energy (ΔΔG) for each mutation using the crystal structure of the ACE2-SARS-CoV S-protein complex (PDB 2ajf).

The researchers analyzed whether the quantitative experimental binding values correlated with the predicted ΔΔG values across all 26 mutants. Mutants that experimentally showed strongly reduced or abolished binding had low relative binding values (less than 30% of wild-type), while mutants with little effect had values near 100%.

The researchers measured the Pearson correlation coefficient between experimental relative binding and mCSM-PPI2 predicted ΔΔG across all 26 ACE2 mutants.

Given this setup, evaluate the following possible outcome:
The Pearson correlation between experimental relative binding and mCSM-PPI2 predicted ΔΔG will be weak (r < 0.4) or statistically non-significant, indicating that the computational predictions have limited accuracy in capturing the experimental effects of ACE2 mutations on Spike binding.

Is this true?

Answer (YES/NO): NO